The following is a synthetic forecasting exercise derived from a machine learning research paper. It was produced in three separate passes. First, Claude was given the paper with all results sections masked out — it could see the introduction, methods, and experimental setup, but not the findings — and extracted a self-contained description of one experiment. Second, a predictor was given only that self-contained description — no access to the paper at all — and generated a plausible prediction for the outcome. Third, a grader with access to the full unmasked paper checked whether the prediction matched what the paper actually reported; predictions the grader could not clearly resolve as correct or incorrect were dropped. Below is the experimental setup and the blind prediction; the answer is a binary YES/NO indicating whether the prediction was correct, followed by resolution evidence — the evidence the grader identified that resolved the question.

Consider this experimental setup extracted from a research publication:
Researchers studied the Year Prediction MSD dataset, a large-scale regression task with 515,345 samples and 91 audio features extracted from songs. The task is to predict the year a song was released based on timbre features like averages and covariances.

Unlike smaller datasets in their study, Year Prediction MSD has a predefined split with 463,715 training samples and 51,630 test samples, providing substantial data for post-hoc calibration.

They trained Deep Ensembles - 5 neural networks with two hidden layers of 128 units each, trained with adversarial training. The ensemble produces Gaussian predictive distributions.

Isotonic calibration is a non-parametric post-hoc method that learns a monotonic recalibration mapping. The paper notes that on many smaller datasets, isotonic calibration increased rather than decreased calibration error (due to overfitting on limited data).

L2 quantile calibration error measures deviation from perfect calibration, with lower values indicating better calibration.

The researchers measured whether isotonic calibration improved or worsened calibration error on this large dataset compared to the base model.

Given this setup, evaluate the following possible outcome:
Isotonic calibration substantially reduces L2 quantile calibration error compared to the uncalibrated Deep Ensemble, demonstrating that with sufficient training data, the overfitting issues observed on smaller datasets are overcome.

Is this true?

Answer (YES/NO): YES